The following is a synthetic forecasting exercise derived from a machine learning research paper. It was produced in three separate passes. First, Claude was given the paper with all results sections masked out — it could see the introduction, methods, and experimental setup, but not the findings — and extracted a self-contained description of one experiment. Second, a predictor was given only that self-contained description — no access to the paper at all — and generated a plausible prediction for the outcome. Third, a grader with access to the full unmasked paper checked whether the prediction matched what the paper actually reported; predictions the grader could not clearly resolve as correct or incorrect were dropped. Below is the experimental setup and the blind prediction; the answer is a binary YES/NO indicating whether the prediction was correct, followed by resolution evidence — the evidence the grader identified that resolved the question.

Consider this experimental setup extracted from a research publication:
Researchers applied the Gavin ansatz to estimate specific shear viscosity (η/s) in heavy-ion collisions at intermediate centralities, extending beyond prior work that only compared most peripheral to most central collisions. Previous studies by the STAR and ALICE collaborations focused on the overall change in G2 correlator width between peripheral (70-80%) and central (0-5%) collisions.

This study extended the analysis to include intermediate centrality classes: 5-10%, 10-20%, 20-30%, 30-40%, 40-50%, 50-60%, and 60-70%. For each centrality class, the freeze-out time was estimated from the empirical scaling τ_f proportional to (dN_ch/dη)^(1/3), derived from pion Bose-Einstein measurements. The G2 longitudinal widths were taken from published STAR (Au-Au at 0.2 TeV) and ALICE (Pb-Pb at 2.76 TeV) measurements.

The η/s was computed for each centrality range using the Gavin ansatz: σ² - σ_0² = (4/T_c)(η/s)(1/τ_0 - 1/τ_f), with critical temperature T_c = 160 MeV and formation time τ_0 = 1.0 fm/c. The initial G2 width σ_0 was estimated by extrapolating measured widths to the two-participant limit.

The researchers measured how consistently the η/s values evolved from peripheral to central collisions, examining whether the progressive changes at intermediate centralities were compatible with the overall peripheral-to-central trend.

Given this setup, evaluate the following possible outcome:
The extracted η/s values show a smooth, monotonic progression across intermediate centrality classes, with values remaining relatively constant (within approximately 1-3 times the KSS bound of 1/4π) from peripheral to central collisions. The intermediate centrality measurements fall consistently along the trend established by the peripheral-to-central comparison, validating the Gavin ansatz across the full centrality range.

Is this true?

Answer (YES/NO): NO